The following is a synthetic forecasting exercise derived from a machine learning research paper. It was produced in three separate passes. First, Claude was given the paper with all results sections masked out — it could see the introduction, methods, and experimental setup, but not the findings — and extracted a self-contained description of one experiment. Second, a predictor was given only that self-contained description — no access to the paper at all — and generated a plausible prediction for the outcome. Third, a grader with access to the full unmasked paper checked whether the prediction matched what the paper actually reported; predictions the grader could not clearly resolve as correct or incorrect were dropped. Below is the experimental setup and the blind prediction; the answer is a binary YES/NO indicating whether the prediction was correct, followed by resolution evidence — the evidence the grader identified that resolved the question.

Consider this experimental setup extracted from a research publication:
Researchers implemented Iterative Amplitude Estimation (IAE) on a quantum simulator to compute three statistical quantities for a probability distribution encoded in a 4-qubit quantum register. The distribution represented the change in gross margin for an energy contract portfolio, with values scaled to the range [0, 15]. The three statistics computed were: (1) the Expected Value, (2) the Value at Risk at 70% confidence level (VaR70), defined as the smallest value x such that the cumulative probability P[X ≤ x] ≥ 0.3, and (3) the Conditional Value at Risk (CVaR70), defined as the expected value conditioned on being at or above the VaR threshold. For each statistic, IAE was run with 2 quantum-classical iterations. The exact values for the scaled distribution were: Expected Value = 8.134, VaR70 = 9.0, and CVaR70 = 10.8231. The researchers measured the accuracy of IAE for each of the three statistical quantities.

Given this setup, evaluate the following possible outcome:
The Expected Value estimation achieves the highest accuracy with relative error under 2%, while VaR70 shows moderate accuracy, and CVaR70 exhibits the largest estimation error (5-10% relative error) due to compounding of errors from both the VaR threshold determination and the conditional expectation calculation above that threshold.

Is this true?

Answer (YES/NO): NO